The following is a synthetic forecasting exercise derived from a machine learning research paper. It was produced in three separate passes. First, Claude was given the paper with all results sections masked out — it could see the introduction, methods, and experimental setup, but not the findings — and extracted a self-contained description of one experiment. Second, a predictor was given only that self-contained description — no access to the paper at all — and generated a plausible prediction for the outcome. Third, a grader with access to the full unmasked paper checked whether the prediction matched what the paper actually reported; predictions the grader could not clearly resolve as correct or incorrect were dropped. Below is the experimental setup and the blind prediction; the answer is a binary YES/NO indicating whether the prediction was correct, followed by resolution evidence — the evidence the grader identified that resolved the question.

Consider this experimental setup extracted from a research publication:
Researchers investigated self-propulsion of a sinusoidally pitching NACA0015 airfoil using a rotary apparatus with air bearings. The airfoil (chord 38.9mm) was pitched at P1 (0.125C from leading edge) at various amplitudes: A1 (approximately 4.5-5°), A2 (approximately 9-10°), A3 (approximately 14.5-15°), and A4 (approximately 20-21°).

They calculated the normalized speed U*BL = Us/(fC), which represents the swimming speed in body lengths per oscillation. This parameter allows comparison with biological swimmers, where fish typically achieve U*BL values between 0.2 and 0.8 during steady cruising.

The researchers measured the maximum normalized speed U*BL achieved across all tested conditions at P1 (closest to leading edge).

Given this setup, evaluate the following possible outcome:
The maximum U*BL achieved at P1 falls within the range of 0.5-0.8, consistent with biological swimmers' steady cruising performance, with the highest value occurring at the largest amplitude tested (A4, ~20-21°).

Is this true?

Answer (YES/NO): NO